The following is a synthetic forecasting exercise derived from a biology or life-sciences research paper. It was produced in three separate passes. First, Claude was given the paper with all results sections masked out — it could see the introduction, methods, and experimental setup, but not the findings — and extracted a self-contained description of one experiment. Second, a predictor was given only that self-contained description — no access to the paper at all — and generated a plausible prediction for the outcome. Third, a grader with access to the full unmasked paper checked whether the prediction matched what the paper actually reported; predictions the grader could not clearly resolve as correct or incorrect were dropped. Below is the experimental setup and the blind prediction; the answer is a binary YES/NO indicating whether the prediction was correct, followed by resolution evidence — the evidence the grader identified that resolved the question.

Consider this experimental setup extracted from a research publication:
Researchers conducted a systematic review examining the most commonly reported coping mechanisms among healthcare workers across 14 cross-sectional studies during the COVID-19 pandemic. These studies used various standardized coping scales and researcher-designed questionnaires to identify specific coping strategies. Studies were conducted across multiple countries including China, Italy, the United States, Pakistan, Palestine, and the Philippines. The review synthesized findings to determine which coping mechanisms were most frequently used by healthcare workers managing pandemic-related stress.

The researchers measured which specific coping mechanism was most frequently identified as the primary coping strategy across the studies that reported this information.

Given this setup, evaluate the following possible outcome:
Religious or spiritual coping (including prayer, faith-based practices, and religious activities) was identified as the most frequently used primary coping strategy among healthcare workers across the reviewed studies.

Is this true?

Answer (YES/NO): NO